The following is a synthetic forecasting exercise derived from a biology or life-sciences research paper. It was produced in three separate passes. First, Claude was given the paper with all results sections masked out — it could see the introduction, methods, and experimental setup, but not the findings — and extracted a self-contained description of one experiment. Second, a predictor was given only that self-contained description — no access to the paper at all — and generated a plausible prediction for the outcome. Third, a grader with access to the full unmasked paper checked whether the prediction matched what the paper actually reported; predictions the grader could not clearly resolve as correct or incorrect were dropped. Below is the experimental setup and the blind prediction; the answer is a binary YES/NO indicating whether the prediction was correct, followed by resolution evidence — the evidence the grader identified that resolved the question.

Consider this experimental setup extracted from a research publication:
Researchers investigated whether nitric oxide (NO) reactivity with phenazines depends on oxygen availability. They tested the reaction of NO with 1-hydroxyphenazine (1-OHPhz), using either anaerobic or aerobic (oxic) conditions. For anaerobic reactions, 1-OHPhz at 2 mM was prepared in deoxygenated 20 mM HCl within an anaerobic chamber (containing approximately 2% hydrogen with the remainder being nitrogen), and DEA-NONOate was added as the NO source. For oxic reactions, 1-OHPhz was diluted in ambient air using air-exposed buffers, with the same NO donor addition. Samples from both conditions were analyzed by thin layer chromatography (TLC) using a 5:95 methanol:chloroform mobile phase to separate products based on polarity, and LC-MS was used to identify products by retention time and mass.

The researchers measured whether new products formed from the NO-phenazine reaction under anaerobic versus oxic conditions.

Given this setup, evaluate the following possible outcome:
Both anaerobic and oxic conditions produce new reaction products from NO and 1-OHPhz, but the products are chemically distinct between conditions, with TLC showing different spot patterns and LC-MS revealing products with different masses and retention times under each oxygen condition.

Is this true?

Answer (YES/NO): NO